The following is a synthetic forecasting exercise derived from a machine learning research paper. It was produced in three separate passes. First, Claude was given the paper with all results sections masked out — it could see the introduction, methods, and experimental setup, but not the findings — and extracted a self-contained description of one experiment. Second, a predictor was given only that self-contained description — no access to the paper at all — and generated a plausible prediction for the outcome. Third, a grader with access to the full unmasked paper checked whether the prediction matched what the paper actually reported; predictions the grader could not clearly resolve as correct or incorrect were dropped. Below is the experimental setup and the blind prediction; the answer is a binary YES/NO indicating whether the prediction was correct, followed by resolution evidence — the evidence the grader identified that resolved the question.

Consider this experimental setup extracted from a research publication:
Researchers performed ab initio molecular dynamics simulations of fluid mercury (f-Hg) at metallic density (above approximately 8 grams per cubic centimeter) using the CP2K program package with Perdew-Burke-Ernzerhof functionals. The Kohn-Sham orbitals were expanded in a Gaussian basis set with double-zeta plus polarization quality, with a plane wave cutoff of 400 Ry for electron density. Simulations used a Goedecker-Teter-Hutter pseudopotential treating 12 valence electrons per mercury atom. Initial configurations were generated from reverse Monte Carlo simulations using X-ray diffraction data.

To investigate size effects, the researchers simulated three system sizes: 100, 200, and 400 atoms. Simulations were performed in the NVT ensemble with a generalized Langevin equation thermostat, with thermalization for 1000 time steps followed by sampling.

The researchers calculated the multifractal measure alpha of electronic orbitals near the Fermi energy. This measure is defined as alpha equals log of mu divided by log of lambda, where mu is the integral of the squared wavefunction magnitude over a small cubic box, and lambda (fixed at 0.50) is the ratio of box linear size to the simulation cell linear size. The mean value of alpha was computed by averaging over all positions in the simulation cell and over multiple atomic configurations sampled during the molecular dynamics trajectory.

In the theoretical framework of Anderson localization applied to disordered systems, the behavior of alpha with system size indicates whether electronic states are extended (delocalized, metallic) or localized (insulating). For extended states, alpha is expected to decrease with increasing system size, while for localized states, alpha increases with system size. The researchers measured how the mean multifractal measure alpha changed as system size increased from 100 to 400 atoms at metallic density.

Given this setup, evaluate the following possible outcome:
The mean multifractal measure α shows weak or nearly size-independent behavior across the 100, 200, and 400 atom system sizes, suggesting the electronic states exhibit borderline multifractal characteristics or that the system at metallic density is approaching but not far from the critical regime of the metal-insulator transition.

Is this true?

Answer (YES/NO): NO